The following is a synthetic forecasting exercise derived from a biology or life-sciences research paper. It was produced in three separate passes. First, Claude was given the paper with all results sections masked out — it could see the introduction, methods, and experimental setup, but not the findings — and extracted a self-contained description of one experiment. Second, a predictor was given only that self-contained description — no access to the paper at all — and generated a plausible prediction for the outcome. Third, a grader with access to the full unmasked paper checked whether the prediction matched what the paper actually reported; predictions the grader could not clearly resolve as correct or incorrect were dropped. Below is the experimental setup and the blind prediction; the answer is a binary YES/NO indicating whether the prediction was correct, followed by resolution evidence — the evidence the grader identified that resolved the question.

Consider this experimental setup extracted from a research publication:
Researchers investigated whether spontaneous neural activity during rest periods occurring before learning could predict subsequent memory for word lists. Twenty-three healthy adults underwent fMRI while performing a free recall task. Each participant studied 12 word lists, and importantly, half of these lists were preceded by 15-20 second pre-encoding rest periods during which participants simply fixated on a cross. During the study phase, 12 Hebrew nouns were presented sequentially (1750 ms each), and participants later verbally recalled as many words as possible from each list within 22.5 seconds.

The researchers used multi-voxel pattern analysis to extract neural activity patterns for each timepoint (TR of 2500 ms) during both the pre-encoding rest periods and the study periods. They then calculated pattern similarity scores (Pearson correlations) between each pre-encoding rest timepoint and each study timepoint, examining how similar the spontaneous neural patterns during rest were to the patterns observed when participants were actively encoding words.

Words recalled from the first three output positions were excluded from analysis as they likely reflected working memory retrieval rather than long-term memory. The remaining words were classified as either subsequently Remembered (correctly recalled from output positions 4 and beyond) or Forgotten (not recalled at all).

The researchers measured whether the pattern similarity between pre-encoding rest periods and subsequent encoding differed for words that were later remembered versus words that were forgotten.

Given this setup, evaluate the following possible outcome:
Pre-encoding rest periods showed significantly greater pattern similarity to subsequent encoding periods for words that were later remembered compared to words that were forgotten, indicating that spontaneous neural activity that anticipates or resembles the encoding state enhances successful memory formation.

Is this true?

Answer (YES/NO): YES